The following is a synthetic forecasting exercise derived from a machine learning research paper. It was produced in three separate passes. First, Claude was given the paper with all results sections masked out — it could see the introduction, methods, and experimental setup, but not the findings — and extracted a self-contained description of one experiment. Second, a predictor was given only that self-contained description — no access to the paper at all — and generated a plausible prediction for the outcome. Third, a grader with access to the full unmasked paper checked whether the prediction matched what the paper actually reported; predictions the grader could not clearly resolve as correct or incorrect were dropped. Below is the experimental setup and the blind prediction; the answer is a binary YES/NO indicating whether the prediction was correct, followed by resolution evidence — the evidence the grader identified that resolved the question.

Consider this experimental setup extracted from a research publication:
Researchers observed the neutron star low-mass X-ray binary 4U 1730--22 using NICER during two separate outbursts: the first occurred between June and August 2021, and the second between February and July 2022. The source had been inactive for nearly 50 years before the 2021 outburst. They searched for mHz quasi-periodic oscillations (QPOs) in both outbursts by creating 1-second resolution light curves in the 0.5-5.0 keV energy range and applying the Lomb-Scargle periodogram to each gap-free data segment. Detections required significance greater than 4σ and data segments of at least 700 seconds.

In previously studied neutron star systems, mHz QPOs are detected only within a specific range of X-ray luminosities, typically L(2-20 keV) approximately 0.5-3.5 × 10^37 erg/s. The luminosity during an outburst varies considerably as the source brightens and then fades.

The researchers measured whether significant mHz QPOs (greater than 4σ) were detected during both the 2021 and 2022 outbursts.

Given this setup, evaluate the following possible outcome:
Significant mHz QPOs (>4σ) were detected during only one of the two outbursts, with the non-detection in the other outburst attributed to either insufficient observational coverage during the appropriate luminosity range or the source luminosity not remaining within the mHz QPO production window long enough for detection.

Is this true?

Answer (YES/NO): YES